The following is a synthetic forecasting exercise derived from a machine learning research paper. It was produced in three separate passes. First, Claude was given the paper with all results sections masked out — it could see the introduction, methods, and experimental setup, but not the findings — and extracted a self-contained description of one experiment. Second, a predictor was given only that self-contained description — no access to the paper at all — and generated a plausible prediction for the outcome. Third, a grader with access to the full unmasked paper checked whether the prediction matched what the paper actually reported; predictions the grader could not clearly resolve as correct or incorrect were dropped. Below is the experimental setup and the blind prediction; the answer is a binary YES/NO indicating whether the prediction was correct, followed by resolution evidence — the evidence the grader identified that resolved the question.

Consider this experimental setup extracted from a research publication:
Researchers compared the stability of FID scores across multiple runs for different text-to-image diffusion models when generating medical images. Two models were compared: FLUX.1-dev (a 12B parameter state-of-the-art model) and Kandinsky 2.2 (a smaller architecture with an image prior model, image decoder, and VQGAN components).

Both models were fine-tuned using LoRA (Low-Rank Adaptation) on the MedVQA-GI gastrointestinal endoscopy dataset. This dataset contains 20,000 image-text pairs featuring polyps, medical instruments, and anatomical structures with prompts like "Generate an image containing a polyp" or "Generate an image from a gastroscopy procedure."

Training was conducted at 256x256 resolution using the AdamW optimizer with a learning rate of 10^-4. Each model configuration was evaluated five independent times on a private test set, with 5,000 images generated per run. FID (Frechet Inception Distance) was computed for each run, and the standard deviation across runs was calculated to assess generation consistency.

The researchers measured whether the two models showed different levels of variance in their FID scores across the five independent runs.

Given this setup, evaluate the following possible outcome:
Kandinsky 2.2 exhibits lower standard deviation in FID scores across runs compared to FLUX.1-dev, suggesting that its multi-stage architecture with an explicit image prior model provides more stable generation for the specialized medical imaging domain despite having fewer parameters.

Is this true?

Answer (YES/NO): NO